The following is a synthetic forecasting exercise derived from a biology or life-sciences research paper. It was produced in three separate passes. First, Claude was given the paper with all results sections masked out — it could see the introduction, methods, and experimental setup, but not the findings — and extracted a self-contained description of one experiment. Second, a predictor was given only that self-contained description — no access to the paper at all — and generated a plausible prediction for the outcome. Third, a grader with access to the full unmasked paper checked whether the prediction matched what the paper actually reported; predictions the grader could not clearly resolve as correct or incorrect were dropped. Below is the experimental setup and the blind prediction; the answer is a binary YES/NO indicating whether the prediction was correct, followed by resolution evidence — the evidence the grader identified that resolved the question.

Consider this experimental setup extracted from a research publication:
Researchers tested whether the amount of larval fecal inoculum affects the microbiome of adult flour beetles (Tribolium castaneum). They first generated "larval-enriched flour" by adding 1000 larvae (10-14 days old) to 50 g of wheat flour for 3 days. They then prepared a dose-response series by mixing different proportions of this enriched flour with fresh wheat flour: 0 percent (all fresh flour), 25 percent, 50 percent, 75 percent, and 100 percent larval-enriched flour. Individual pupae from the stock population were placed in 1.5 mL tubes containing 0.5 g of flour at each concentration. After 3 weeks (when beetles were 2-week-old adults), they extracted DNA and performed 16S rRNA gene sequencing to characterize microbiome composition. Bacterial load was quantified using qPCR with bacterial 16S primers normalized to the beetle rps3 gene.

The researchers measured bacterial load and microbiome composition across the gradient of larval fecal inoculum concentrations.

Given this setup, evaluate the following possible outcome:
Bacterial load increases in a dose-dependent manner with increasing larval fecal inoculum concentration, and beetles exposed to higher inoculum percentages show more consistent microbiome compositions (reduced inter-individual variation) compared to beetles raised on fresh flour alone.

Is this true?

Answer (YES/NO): YES